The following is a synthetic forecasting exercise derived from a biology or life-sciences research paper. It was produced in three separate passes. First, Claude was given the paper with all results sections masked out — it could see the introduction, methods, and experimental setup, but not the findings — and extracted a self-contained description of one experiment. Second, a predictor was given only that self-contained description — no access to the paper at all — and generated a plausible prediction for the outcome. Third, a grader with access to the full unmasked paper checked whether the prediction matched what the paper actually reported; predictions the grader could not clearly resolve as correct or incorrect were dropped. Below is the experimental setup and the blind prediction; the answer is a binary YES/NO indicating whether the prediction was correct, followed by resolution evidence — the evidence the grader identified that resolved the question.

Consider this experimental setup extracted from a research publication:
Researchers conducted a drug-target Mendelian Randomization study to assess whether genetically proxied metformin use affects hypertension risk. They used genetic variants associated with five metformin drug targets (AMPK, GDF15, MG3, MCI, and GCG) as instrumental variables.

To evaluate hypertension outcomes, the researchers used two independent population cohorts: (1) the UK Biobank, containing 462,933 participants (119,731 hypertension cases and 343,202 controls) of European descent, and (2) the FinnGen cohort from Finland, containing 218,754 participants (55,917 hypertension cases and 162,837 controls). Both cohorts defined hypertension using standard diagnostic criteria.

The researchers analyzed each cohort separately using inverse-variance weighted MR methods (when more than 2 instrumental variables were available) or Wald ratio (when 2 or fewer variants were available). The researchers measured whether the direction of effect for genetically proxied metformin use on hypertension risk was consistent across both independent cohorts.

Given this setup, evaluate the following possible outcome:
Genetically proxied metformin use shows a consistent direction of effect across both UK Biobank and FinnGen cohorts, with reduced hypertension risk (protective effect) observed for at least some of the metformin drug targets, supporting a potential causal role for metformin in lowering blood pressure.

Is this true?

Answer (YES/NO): YES